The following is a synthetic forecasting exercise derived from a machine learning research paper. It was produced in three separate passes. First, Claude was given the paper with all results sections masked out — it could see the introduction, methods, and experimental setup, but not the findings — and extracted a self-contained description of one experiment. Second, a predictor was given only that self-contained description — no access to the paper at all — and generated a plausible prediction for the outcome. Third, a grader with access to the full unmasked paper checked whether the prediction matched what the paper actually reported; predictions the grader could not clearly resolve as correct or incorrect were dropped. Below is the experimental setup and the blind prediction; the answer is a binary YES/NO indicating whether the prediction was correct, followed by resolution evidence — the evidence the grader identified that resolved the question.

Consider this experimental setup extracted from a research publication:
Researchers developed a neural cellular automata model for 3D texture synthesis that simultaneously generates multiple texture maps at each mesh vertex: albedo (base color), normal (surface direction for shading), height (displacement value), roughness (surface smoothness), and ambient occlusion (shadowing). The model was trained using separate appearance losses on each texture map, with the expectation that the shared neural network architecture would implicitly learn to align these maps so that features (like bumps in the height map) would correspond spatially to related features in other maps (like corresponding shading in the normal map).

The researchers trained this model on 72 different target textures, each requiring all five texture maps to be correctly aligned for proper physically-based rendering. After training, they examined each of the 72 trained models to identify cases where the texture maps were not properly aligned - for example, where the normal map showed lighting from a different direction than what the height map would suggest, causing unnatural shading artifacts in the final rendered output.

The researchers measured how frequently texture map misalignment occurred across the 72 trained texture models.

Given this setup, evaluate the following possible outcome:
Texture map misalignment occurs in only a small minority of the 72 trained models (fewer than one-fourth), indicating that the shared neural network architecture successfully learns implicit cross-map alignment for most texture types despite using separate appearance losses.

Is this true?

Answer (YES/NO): YES